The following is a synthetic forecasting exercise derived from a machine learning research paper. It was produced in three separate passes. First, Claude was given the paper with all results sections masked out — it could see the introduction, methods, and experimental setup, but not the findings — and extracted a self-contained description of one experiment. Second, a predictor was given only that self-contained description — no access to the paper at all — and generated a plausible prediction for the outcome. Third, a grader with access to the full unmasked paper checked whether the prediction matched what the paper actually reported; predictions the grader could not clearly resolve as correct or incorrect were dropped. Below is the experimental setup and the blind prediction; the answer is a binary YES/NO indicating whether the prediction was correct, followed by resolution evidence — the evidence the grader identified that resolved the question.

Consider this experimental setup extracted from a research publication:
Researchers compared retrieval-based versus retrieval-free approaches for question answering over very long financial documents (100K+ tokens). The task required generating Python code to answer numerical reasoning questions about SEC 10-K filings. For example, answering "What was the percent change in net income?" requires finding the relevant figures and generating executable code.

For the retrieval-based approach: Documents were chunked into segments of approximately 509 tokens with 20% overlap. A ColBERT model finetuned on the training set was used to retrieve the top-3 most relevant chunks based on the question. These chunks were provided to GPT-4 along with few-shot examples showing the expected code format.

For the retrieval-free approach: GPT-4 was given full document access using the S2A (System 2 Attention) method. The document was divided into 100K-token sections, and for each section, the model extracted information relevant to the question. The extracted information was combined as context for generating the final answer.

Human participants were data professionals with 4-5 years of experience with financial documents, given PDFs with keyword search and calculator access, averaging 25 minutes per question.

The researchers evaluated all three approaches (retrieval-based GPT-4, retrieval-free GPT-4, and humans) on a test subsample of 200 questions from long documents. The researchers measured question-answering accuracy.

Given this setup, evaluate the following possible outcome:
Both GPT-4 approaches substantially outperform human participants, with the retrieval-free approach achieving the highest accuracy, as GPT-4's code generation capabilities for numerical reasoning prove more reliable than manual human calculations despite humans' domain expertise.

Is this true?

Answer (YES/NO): NO